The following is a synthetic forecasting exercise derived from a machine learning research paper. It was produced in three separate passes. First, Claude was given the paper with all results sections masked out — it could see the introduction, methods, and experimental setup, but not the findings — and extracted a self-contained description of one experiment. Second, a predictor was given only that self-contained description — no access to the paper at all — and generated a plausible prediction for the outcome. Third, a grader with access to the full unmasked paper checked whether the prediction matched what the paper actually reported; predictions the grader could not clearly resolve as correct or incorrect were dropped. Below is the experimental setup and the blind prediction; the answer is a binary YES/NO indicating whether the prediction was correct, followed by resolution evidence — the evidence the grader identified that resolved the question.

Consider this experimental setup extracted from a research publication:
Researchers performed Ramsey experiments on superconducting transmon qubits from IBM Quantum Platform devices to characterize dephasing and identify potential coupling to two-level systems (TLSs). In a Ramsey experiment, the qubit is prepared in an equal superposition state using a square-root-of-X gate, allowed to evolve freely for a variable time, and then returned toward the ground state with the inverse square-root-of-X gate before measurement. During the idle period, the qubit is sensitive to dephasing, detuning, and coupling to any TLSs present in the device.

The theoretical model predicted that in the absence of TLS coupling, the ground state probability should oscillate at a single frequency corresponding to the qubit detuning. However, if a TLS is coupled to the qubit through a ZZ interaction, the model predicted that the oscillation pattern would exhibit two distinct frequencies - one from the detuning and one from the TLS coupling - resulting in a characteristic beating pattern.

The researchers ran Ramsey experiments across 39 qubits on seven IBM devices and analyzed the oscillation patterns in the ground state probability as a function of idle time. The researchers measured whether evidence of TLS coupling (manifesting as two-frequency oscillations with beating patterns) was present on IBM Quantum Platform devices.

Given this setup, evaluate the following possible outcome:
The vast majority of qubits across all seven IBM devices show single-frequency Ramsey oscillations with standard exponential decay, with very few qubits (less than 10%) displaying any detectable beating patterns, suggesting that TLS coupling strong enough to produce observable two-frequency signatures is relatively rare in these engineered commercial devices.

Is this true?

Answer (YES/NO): NO